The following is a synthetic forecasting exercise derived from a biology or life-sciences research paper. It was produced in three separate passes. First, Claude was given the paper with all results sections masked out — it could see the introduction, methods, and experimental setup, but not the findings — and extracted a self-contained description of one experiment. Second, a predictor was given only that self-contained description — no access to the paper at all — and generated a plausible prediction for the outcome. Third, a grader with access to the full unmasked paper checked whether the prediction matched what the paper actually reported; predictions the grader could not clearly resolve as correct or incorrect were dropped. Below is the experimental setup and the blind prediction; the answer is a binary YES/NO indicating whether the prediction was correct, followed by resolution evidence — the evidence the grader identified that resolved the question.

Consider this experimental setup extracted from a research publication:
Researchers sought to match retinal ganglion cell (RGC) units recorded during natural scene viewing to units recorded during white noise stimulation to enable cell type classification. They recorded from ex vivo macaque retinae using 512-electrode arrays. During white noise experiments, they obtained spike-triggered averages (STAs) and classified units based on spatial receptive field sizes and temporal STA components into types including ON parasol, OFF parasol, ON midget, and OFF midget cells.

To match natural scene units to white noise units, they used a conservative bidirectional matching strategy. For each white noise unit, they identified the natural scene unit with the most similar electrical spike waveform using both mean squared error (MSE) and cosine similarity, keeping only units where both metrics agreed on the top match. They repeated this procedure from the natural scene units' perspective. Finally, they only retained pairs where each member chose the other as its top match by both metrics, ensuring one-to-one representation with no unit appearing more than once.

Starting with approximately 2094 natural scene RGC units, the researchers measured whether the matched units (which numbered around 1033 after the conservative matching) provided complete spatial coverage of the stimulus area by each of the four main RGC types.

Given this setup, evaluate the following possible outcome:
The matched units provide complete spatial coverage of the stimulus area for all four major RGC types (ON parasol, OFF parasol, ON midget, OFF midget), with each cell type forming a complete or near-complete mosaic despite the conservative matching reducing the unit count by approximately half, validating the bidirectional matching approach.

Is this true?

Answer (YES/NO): YES